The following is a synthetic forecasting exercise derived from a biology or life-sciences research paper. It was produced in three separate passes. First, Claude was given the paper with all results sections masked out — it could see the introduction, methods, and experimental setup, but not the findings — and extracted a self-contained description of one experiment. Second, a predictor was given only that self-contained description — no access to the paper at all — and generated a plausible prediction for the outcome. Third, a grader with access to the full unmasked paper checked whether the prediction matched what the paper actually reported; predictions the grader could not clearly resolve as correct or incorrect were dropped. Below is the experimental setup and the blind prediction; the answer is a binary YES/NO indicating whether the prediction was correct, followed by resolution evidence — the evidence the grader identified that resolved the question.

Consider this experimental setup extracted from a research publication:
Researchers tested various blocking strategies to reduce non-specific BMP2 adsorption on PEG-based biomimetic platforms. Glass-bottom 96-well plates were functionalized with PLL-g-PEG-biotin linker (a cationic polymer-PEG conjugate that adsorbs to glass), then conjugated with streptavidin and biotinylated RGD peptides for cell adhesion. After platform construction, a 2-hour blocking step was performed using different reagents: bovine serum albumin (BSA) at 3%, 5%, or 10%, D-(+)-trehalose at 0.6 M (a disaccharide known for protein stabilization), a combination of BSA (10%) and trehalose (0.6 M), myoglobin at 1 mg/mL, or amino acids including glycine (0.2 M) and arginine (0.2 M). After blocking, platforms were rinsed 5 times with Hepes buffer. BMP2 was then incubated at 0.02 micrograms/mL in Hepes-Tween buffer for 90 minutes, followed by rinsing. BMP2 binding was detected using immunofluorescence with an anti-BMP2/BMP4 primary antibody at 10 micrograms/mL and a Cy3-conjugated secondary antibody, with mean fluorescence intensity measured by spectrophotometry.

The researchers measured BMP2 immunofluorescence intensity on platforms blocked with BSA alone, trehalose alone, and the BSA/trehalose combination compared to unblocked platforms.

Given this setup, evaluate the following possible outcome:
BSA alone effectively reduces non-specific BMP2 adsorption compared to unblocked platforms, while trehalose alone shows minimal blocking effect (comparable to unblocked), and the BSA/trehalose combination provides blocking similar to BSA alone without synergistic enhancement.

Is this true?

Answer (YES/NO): NO